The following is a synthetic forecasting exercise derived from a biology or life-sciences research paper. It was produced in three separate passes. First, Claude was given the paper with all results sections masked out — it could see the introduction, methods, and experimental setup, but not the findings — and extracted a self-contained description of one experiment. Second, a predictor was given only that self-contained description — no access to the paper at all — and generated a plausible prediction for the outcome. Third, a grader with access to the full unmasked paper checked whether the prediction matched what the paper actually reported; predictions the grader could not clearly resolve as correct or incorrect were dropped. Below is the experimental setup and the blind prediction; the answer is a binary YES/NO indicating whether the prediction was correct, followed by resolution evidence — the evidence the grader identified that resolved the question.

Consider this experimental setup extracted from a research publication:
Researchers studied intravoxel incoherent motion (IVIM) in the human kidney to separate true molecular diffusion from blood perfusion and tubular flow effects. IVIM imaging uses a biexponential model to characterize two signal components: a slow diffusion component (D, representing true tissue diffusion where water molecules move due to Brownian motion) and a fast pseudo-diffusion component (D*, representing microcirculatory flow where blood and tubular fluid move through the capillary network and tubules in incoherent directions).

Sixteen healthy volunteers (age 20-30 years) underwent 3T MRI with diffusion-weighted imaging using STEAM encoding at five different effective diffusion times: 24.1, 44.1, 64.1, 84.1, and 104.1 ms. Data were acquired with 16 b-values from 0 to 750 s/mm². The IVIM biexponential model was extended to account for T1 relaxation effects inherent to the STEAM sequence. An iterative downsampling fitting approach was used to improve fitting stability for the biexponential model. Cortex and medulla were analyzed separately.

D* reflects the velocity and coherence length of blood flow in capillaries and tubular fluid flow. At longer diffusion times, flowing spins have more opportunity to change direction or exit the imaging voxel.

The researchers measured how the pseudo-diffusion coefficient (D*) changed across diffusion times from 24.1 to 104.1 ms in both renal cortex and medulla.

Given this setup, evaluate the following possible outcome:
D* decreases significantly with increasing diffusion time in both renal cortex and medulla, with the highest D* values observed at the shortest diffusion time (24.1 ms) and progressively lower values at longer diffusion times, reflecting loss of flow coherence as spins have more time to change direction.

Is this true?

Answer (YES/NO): NO